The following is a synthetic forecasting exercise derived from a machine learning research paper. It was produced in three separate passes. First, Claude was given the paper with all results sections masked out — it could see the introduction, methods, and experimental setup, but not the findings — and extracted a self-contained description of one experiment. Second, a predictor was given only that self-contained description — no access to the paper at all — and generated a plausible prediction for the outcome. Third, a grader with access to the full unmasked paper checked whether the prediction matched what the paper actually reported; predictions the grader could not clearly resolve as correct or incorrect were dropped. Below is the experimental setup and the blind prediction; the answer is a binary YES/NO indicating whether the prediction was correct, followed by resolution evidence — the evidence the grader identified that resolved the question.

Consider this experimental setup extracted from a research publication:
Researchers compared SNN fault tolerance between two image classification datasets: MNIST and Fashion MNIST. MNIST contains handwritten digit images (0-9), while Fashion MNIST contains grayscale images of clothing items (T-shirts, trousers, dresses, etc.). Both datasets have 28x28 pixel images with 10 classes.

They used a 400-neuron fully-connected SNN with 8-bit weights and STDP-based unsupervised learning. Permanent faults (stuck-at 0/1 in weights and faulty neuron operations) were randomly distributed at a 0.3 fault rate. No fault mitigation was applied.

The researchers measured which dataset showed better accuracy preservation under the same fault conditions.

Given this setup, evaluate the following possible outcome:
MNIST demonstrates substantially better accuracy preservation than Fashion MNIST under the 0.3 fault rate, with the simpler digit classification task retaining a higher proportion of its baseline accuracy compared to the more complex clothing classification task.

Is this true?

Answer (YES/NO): NO